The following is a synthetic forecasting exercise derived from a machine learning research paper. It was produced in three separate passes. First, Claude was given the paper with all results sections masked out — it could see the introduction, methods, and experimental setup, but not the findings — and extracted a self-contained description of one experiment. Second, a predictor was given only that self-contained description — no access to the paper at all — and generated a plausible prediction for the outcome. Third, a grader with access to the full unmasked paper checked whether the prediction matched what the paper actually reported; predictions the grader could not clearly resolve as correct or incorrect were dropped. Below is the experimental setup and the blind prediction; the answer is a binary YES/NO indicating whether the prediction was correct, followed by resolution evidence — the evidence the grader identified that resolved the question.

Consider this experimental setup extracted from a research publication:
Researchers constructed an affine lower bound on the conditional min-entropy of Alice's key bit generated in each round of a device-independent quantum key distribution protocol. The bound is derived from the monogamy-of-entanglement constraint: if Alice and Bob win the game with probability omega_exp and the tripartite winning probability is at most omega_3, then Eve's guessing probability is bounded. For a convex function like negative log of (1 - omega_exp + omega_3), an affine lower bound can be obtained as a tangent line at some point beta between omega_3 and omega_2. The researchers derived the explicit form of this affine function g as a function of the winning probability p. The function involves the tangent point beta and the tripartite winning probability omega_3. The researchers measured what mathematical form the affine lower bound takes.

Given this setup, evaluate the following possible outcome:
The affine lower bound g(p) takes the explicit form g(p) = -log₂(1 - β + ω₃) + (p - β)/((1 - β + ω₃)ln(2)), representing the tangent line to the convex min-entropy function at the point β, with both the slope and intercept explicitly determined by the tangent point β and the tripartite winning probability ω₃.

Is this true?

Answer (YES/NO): YES